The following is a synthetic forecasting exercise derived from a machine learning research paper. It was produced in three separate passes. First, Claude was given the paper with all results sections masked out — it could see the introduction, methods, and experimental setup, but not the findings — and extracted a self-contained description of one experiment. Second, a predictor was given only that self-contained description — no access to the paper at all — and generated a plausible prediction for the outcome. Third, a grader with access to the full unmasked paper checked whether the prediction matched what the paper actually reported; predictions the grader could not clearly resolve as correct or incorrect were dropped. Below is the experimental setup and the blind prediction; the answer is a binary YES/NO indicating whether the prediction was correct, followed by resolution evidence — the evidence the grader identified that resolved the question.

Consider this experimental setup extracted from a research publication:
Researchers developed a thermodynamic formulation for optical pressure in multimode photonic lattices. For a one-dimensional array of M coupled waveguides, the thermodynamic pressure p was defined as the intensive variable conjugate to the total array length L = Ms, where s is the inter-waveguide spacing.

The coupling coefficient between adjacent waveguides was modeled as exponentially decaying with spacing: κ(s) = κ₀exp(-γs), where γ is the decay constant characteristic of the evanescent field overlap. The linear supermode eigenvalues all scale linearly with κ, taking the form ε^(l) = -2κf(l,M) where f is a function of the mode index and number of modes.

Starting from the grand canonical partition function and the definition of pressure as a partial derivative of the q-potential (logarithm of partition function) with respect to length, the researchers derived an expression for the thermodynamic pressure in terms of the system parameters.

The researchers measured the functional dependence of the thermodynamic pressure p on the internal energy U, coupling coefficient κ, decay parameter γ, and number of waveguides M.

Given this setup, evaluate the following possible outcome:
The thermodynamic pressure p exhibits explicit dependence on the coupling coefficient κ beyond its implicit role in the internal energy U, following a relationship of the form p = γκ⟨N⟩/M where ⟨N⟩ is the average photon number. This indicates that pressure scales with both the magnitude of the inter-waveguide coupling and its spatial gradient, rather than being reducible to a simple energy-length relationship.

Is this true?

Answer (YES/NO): NO